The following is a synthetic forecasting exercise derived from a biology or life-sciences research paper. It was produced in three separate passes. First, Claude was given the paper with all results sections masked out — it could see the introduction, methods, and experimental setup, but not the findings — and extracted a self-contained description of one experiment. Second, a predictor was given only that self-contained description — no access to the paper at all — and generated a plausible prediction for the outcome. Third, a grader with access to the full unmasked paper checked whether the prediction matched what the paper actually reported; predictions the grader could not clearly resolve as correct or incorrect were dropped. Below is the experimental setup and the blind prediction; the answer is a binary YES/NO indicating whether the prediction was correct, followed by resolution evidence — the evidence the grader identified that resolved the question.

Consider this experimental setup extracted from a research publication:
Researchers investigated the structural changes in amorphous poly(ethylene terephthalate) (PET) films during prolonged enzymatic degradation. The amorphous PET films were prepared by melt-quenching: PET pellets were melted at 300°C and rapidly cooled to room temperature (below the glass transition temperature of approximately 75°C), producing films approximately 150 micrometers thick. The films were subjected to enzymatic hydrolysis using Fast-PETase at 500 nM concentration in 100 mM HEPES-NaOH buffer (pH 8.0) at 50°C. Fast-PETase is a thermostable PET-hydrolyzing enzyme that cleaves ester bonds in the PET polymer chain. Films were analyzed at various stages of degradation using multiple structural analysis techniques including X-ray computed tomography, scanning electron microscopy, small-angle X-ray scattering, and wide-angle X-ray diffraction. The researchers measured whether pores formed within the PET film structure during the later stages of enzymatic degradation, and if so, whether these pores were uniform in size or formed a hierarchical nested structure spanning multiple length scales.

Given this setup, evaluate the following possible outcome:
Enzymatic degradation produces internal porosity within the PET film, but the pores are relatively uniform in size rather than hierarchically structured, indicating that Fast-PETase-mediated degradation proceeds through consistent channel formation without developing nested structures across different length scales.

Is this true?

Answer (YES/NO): NO